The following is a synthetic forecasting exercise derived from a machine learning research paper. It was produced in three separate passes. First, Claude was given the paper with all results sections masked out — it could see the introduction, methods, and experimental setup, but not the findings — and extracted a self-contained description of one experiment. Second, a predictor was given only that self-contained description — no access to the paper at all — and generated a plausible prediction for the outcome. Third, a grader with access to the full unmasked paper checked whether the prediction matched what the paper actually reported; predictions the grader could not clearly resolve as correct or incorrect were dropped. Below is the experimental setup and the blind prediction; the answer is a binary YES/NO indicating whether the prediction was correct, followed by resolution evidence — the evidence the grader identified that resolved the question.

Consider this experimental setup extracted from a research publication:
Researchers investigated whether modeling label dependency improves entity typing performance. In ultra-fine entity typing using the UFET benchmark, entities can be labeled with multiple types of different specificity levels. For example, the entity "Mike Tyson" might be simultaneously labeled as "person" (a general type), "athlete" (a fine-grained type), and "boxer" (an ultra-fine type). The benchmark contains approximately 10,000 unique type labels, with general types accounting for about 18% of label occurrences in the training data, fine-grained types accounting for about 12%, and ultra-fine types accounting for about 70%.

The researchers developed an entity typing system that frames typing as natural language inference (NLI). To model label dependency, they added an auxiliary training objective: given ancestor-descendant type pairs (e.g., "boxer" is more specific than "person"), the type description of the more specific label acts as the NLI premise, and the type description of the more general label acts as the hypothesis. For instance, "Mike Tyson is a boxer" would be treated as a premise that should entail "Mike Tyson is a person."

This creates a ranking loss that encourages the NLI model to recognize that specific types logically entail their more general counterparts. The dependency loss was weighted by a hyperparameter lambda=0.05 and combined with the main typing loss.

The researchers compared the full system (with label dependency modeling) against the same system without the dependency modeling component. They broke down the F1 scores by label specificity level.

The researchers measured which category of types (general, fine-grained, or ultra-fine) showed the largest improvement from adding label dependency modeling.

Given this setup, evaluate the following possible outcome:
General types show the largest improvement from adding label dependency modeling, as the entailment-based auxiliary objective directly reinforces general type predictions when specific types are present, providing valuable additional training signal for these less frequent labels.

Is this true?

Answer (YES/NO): NO